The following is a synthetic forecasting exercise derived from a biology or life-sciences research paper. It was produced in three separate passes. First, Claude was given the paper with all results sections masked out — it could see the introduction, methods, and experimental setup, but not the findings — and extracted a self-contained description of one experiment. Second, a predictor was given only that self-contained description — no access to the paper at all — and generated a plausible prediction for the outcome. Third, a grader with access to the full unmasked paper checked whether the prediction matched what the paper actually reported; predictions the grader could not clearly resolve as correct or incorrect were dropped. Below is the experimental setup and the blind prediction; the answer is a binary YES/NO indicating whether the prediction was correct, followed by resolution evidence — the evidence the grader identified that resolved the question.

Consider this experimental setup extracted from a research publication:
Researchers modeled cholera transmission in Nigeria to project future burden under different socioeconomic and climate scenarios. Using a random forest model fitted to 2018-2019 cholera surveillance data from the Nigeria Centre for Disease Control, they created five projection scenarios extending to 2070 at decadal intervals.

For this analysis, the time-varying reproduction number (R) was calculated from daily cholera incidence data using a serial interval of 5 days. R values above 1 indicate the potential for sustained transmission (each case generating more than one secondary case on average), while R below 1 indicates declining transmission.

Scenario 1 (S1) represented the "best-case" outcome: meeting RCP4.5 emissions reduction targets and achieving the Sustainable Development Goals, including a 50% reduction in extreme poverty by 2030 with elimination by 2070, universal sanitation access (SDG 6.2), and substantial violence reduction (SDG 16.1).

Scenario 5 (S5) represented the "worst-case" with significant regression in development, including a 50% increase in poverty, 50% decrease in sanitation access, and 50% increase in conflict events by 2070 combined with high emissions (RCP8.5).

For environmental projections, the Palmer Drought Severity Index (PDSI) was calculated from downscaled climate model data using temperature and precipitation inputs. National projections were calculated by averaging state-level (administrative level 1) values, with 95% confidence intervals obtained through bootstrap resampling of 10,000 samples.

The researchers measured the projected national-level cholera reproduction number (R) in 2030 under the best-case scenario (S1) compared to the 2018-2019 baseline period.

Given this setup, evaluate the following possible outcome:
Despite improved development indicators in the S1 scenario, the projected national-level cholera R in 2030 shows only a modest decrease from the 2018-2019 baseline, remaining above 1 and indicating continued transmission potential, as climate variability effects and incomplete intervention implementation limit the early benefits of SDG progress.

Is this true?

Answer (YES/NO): YES